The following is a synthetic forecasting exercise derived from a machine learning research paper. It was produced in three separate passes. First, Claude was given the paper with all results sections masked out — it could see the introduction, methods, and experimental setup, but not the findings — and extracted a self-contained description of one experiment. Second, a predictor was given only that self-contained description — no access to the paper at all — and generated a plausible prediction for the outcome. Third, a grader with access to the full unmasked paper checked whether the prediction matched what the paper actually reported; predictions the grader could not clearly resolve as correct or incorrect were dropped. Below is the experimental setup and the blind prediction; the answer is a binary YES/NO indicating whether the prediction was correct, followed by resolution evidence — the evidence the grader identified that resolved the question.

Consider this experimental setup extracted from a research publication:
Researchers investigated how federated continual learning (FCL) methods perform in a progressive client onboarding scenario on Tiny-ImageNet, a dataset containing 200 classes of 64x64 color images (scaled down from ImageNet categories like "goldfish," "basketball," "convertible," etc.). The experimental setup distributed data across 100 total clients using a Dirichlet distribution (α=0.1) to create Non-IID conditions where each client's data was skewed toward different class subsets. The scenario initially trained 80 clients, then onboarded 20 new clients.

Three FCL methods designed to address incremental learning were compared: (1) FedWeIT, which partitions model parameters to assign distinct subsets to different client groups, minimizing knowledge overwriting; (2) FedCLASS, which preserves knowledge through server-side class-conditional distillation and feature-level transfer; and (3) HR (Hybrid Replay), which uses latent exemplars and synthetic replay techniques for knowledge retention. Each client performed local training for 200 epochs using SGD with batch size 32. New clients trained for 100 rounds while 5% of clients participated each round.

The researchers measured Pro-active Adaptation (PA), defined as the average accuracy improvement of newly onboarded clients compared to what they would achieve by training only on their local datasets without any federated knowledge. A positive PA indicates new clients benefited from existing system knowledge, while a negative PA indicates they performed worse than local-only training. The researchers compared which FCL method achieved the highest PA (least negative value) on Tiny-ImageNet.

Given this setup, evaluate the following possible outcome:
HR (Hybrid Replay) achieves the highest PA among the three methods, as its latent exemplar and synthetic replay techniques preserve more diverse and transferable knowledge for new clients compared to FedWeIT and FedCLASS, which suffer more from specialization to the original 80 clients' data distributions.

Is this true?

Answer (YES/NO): NO